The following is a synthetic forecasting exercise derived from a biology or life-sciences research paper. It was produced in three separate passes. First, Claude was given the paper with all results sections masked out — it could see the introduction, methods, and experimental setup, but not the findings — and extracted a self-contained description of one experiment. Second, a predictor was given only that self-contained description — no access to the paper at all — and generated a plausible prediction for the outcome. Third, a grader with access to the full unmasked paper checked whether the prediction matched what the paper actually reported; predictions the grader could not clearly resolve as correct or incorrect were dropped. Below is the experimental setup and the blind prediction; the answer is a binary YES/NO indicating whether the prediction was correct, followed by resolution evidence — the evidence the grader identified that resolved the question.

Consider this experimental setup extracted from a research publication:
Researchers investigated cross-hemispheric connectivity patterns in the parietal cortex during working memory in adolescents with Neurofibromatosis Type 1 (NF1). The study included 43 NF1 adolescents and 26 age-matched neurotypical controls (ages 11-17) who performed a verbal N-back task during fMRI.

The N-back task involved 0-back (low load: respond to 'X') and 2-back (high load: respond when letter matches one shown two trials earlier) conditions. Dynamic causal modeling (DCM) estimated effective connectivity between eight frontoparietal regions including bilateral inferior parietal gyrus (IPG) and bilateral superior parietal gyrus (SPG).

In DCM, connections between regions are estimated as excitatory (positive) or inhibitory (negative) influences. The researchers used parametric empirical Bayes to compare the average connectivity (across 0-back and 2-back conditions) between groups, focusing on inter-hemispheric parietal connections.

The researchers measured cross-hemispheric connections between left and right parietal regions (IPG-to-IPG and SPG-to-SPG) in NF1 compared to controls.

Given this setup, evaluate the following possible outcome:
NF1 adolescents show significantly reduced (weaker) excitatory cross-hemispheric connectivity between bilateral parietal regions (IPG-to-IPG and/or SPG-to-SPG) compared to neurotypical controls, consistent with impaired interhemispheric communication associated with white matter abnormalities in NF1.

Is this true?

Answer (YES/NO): NO